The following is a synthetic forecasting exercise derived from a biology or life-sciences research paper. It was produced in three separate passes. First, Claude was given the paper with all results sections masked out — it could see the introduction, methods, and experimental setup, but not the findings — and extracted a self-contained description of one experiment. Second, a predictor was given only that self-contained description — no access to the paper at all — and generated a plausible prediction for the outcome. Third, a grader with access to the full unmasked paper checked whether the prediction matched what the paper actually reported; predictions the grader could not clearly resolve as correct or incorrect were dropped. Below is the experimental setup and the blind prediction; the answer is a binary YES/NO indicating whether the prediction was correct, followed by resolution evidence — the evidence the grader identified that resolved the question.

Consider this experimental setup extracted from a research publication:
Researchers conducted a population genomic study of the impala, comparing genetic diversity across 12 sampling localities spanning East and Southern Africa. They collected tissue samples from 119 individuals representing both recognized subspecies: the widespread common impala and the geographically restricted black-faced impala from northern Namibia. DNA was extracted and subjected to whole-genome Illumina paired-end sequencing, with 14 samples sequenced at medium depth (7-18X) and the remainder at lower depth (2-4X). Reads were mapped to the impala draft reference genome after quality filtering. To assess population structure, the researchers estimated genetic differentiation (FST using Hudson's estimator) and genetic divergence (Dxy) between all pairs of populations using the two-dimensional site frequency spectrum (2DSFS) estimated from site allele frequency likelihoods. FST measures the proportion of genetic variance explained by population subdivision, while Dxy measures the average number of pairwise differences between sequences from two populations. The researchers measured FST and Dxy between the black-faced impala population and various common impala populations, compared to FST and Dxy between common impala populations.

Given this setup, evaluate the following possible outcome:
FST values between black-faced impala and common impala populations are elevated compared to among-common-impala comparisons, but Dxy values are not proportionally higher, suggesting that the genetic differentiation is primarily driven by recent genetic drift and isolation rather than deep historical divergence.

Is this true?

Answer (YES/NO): YES